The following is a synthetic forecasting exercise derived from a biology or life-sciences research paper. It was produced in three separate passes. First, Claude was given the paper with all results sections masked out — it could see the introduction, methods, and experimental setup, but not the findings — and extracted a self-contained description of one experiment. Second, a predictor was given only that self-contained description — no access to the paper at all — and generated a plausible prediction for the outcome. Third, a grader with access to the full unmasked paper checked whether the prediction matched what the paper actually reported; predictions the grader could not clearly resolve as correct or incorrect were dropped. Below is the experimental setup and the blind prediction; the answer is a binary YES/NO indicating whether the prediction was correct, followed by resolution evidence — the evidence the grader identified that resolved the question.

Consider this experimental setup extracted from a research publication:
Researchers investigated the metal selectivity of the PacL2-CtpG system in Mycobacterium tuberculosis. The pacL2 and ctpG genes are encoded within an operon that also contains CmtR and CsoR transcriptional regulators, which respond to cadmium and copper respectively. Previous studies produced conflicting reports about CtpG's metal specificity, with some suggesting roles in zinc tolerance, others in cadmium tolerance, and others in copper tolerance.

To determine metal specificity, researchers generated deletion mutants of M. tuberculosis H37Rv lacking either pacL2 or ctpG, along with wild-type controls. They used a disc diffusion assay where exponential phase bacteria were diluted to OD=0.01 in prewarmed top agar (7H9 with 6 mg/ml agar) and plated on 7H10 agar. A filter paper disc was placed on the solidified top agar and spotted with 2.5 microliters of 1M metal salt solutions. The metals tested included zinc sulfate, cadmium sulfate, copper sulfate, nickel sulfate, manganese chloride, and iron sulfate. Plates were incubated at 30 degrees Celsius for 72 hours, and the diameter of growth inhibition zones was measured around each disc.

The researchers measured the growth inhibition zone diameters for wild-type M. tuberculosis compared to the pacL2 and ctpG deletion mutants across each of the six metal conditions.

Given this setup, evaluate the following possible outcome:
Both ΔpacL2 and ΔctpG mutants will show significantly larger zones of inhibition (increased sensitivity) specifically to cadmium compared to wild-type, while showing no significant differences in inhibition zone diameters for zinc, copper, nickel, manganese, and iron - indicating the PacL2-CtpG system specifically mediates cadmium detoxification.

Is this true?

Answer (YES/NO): YES